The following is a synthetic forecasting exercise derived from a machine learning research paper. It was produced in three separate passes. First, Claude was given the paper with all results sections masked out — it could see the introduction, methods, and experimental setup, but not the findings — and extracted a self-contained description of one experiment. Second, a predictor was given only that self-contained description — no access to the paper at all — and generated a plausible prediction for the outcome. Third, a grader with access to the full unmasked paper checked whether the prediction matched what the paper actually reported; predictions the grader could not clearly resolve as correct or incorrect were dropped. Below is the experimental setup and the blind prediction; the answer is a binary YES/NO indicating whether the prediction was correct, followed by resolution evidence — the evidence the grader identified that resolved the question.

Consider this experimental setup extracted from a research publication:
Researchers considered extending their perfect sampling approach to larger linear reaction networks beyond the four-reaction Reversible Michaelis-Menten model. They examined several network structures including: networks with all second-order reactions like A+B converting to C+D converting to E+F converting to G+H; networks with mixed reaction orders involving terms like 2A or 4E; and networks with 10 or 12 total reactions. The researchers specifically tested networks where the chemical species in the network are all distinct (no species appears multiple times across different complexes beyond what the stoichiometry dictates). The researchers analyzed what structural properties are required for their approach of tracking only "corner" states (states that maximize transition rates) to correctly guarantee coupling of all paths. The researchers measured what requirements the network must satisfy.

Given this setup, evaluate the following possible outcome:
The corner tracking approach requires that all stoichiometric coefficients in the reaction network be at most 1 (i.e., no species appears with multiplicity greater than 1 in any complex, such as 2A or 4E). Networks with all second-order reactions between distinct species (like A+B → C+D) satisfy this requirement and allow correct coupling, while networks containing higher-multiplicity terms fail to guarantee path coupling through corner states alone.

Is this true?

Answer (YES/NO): NO